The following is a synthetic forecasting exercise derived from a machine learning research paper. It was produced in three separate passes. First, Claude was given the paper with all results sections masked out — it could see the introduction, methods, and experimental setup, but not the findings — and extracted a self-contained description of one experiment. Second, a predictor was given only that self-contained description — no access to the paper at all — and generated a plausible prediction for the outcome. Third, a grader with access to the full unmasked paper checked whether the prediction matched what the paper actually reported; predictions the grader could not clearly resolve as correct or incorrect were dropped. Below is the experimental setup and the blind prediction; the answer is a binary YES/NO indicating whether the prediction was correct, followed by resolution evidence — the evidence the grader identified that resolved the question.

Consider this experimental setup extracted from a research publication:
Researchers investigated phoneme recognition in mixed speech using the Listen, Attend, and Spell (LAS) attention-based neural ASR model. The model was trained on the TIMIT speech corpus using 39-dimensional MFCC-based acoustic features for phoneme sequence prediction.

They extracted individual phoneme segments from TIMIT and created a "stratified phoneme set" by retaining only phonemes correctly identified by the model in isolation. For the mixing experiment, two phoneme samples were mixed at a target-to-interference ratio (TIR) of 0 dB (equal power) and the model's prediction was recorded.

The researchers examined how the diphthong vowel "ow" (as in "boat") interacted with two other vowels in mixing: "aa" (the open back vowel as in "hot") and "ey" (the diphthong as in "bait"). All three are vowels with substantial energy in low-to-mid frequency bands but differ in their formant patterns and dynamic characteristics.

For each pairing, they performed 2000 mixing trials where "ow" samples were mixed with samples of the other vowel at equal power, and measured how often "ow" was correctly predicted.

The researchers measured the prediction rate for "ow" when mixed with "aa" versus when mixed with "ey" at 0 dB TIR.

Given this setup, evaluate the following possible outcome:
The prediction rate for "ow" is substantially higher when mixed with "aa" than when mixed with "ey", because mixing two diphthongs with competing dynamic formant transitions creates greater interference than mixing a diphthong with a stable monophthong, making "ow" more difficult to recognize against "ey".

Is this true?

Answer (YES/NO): YES